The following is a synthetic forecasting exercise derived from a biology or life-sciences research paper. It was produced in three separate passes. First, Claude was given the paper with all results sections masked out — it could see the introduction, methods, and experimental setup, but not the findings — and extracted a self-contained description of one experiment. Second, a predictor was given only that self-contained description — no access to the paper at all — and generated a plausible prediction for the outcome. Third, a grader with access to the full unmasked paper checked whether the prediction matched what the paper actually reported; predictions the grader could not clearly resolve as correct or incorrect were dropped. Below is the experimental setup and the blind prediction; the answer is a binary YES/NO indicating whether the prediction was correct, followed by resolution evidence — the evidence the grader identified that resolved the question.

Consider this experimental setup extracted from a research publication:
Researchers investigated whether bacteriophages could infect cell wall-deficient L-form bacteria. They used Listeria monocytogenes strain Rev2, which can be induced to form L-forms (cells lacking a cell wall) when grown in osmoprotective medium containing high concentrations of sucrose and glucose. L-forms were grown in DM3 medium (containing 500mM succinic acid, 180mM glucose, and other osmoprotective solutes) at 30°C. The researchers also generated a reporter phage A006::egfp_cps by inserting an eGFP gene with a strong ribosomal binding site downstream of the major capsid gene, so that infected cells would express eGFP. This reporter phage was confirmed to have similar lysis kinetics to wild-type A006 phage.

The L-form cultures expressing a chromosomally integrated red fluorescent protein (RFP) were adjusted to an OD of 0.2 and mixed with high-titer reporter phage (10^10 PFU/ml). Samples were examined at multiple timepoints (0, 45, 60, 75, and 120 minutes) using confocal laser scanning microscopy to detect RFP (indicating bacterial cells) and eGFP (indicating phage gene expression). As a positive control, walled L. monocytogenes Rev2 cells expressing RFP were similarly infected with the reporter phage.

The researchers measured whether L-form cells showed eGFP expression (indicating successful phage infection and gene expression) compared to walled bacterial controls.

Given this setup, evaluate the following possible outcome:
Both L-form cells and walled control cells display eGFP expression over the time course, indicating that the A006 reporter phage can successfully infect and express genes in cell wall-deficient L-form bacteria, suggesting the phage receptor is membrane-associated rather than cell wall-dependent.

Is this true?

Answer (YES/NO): NO